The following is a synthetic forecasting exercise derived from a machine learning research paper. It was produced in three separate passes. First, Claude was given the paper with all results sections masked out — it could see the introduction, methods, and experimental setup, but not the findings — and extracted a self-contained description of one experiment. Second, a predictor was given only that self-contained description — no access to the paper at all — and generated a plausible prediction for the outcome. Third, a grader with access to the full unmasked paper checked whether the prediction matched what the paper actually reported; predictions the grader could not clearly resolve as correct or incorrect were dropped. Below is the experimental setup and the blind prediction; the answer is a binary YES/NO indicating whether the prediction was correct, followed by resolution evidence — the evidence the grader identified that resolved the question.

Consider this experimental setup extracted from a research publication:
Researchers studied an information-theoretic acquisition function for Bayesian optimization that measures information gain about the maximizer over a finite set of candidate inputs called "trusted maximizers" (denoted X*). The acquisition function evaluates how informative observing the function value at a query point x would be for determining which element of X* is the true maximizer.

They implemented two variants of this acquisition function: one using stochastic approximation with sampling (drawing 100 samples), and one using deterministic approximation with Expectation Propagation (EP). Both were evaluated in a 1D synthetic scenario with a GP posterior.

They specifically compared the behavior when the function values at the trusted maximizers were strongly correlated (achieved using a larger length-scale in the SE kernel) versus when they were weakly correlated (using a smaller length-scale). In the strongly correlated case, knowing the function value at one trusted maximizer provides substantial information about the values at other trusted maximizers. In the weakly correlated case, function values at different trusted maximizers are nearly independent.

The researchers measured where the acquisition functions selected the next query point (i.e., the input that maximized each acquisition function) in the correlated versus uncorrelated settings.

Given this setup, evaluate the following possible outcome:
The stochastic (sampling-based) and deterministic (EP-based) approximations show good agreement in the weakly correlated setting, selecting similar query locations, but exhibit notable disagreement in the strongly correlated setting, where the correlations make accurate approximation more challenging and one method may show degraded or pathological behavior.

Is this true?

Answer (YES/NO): NO